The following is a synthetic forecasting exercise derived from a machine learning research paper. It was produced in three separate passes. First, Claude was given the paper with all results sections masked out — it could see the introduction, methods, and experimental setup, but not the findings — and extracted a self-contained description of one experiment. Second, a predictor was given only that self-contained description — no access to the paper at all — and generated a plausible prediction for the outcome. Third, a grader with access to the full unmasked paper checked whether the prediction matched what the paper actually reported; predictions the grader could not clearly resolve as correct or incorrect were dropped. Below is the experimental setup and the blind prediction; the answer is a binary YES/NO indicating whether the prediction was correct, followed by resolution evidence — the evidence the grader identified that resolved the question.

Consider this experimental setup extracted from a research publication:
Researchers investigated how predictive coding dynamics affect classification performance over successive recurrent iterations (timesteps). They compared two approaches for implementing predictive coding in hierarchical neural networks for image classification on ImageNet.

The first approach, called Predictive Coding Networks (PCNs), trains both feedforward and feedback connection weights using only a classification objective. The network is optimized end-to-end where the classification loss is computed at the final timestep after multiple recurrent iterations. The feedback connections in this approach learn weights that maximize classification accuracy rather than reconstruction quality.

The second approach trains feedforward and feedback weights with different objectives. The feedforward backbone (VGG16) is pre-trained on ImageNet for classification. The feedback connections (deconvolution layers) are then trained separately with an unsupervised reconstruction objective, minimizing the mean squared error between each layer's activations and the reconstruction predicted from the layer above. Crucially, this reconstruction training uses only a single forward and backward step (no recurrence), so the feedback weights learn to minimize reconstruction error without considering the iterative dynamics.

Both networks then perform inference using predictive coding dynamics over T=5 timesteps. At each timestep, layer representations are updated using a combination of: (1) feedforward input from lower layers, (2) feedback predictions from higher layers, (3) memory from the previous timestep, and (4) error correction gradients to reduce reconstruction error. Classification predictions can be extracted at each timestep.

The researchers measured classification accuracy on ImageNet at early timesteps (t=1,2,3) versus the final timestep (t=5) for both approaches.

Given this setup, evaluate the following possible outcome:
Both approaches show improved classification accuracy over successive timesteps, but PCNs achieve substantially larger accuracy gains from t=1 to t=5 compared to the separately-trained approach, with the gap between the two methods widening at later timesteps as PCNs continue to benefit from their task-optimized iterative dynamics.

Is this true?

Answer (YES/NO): NO